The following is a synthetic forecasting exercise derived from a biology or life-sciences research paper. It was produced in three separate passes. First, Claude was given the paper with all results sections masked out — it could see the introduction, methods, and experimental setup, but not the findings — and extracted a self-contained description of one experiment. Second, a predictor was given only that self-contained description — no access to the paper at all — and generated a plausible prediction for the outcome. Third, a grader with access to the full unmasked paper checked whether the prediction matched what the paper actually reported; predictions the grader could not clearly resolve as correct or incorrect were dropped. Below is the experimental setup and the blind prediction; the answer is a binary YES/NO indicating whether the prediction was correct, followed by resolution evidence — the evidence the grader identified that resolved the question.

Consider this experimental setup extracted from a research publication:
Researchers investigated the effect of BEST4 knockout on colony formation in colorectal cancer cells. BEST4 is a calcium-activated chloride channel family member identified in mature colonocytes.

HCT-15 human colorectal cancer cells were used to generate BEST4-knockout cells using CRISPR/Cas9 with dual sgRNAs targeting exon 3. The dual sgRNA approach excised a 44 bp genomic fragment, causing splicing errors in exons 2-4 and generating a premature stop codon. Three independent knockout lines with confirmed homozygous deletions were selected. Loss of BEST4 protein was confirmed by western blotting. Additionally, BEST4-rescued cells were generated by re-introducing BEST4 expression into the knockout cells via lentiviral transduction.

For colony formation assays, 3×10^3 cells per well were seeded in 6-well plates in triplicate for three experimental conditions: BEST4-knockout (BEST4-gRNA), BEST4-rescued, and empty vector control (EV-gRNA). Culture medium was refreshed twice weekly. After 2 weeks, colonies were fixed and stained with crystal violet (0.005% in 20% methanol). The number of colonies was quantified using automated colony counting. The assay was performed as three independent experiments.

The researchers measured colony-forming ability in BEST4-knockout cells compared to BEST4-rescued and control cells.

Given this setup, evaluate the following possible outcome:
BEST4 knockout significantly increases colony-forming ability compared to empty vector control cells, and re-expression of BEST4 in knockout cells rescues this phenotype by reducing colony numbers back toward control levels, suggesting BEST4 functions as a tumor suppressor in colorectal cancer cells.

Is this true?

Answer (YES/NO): YES